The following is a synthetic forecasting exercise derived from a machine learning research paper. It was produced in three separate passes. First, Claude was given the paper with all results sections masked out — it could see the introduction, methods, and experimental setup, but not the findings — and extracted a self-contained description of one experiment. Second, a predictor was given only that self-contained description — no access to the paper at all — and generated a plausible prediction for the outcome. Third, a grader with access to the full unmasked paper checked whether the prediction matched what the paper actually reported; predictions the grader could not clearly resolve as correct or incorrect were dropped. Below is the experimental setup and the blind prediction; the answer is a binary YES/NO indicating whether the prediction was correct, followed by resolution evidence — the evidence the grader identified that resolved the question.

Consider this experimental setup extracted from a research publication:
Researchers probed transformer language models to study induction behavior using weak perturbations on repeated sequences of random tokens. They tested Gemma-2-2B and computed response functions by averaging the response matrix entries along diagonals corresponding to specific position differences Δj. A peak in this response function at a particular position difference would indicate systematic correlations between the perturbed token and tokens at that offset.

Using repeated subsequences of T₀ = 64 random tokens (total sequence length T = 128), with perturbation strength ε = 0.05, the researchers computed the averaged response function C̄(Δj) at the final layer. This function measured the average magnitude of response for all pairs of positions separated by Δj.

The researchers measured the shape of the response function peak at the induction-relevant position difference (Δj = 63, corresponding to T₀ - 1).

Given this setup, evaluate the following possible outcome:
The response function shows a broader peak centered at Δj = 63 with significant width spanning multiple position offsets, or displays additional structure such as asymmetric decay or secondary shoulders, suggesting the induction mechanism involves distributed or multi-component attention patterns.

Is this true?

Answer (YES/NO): YES